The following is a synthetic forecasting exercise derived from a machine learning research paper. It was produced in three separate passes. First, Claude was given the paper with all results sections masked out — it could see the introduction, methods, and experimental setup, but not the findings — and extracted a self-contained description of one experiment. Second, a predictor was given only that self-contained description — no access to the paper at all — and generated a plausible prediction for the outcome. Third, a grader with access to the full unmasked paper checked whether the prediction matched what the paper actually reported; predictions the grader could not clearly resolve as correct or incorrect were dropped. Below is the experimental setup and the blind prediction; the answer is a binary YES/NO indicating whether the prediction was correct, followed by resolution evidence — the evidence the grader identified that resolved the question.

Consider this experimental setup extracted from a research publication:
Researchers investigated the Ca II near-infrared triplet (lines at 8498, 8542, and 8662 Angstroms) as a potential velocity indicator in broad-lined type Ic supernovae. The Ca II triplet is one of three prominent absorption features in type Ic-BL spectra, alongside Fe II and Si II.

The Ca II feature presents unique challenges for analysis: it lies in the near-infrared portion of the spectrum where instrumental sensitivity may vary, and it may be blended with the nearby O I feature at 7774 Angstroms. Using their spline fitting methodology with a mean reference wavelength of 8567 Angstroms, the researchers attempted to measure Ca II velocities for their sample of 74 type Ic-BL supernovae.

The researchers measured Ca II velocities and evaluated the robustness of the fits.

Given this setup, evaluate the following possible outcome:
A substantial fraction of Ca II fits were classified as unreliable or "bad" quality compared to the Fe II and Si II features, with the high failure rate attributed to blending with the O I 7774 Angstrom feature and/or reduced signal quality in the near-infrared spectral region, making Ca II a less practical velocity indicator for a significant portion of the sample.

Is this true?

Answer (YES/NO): NO